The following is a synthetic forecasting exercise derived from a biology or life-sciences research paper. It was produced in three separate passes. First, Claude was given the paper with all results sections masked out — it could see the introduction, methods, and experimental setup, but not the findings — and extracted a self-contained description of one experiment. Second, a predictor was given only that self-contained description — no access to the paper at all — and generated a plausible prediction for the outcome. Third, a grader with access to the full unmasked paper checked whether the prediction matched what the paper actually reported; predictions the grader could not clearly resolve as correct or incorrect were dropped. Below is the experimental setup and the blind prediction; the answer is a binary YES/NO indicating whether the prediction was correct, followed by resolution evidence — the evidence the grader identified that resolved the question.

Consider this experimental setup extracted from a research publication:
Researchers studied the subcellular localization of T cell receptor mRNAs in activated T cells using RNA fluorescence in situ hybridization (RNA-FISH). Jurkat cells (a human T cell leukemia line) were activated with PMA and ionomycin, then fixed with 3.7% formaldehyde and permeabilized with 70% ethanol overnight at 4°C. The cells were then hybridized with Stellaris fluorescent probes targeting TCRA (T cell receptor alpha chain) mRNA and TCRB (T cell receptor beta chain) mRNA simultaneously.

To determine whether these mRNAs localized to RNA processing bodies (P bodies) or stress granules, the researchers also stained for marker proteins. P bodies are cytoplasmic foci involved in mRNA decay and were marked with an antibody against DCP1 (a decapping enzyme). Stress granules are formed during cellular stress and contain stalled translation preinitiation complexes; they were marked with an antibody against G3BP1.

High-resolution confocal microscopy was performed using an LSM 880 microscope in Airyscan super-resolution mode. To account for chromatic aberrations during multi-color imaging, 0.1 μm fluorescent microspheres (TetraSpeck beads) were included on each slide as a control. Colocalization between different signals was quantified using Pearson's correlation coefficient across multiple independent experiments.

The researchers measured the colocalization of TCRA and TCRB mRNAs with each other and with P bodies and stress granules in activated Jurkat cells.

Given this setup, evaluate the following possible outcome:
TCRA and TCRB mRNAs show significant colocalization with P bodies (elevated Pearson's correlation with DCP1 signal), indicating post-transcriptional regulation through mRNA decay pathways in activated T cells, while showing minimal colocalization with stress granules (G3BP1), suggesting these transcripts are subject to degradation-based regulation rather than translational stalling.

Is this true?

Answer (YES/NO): NO